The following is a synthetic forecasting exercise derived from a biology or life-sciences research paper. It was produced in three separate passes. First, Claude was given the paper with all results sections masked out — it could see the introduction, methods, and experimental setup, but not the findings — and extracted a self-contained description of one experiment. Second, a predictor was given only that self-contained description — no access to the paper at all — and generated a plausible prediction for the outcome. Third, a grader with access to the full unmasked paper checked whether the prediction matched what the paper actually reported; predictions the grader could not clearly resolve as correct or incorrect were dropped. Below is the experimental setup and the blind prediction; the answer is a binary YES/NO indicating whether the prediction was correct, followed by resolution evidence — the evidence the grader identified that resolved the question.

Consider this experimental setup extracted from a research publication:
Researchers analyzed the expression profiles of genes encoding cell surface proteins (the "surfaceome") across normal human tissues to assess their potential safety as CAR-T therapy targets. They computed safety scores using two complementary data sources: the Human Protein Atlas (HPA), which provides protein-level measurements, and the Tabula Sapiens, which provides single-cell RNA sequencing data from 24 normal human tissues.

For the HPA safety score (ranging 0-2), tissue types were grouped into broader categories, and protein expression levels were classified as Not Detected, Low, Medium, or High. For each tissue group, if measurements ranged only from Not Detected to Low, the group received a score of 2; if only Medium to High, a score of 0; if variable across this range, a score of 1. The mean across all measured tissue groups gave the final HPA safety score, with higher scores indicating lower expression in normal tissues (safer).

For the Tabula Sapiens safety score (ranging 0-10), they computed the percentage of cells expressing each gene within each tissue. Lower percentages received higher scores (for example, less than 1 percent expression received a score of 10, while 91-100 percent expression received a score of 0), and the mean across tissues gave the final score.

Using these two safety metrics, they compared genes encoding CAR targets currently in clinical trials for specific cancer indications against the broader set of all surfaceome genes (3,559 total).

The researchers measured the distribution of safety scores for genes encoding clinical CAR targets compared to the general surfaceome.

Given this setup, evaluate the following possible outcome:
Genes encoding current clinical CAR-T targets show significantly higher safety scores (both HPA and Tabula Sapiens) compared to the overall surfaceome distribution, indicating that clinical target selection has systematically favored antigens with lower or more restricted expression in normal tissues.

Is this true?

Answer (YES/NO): NO